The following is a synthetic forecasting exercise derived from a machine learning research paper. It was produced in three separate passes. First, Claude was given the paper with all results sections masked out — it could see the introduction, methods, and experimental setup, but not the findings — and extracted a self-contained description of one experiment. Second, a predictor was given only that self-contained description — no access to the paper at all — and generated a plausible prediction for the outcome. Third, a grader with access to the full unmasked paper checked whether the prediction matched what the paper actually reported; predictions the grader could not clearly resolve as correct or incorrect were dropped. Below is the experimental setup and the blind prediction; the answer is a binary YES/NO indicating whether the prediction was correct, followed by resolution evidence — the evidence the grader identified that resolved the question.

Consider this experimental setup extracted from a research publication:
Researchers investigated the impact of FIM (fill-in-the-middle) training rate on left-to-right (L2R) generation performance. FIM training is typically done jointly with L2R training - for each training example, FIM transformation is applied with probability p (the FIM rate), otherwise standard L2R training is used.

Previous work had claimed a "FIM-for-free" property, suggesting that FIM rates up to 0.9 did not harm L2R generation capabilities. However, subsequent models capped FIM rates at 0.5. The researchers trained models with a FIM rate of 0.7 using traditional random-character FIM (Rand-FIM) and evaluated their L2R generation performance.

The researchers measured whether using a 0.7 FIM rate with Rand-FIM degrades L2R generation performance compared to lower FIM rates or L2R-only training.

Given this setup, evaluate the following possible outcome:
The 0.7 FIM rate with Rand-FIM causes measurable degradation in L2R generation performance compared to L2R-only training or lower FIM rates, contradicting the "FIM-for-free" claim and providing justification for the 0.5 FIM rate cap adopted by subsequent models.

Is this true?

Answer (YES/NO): YES